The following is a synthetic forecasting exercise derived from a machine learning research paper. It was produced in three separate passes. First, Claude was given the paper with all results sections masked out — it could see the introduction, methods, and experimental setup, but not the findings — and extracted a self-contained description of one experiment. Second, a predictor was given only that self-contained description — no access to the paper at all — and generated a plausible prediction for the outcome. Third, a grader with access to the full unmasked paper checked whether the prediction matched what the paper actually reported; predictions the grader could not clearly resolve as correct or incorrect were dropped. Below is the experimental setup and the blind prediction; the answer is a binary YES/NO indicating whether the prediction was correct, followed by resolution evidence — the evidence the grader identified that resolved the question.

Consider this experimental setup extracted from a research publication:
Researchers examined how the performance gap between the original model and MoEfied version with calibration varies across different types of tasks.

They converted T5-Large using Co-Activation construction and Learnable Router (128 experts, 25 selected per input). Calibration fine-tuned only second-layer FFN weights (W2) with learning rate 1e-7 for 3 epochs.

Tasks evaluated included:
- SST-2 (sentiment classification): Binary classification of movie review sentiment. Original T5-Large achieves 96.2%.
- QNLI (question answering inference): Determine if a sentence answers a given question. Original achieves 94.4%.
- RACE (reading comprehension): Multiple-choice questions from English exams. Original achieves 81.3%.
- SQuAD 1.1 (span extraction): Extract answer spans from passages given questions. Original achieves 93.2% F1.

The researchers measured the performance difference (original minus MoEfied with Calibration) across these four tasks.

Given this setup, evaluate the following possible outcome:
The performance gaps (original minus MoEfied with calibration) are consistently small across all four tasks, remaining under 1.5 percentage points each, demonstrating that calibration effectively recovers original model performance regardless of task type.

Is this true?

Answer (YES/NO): YES